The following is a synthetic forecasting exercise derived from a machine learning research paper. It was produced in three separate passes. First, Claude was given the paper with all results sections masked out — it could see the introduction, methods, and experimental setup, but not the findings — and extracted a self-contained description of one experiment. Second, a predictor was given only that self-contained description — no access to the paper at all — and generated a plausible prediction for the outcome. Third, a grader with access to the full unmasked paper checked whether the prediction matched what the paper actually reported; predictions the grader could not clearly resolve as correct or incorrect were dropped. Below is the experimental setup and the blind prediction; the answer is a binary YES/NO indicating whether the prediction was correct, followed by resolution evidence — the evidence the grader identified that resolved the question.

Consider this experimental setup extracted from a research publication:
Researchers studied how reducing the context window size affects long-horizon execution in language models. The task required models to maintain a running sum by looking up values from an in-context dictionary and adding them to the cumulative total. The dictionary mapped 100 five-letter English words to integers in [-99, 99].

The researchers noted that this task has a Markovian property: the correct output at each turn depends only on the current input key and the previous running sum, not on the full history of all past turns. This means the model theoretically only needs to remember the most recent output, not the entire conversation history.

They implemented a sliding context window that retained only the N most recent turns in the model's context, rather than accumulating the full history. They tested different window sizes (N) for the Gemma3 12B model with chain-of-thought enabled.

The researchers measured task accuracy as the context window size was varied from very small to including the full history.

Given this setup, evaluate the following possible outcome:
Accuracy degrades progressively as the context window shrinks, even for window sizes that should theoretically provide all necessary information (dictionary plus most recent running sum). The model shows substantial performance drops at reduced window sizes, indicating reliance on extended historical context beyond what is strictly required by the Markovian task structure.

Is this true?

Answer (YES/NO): NO